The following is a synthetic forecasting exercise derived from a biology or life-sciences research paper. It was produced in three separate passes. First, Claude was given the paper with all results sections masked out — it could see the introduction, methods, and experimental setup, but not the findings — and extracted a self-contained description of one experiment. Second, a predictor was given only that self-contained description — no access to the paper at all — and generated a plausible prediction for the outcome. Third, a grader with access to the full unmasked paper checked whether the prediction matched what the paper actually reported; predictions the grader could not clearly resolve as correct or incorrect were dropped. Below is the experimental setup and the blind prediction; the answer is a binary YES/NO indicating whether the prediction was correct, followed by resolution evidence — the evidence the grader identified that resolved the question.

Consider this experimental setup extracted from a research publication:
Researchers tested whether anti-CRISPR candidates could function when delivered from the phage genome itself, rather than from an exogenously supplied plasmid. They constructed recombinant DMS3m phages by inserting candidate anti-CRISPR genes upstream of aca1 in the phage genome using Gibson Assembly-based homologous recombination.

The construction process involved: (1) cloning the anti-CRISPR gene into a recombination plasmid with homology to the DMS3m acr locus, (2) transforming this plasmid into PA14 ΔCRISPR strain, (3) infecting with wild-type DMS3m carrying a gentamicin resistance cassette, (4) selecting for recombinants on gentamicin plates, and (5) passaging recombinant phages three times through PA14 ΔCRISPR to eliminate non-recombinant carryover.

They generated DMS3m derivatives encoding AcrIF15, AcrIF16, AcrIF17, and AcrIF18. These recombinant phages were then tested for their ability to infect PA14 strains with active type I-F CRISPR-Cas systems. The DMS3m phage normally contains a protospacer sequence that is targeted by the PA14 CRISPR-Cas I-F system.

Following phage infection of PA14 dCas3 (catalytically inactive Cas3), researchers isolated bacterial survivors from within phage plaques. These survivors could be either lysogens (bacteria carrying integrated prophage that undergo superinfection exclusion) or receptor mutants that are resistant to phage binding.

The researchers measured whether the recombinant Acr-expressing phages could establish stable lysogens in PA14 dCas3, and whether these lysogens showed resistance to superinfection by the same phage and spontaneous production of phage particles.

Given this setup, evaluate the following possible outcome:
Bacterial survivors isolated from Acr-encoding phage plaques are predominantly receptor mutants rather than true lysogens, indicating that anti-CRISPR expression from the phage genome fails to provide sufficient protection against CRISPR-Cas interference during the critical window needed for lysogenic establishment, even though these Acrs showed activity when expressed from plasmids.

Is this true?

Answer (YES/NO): NO